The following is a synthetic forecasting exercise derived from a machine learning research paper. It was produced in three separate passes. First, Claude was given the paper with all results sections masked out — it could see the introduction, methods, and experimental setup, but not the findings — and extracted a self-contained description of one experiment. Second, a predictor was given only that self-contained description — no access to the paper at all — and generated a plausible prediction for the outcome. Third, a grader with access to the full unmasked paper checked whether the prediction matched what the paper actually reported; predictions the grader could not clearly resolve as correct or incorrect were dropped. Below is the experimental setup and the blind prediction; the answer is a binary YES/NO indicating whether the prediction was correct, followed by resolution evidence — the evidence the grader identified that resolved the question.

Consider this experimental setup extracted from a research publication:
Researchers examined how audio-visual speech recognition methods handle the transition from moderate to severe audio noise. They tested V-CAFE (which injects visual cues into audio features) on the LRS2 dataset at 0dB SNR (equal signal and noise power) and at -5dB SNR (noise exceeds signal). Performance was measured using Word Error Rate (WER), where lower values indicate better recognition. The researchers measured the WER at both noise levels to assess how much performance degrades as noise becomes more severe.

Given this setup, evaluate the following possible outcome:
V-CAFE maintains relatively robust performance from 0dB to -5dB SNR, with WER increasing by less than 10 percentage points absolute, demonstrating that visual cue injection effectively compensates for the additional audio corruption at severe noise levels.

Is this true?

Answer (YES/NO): NO